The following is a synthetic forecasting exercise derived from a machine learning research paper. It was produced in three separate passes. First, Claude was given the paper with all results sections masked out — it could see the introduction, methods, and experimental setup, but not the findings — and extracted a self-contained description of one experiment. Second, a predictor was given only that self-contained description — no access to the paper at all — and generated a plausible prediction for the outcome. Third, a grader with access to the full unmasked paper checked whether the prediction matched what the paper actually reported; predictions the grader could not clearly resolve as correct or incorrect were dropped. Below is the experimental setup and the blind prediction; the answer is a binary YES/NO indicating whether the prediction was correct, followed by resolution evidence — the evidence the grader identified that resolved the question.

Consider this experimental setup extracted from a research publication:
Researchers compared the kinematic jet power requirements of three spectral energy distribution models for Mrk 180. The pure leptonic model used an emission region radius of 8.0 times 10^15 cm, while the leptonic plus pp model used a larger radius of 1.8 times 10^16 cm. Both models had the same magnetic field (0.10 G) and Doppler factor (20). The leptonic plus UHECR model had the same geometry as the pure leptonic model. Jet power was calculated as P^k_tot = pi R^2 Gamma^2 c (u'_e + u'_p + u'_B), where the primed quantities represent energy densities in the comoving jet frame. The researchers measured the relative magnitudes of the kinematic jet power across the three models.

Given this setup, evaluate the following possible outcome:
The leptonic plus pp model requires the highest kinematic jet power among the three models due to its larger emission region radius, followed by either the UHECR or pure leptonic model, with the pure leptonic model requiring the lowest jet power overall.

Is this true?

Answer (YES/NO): YES